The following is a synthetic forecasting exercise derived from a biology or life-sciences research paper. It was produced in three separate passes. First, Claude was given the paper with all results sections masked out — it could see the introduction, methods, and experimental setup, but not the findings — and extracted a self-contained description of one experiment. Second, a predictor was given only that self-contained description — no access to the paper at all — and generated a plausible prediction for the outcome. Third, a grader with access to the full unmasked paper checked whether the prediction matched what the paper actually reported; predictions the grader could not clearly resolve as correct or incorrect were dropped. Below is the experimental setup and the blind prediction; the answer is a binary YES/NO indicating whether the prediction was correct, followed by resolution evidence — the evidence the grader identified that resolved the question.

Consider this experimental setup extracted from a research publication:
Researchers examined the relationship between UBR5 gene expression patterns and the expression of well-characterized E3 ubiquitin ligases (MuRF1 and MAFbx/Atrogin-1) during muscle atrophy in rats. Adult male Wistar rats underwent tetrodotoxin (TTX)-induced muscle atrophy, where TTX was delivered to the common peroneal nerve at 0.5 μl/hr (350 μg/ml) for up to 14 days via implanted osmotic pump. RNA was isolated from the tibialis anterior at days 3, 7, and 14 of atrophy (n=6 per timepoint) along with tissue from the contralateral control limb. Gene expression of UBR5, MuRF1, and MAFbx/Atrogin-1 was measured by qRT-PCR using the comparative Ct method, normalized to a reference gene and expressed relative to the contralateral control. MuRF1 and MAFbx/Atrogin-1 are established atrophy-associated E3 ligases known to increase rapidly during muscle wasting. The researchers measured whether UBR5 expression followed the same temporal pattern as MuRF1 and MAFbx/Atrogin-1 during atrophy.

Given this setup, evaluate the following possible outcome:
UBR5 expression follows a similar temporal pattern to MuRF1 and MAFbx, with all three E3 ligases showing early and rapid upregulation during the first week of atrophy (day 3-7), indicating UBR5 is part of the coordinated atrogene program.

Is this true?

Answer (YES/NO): NO